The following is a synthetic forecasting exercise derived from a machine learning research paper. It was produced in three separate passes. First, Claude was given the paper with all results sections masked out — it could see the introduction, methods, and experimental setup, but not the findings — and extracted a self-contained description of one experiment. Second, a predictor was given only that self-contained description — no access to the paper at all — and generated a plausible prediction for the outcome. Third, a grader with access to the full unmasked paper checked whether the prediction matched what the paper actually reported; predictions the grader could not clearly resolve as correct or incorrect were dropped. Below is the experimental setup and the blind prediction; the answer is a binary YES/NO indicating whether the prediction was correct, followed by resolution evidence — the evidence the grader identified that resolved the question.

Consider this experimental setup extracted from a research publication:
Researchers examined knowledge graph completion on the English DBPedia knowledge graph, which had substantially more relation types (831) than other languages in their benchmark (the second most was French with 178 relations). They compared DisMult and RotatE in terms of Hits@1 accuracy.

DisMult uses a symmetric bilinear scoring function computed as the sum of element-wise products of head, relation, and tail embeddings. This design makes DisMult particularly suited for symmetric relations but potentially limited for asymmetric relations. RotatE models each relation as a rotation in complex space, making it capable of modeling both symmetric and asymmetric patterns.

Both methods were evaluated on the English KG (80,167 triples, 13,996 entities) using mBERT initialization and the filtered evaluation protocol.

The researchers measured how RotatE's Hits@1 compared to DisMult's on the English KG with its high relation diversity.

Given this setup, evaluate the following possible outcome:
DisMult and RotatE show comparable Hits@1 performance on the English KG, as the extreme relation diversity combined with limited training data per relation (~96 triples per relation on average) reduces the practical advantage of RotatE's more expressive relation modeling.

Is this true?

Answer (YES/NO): NO